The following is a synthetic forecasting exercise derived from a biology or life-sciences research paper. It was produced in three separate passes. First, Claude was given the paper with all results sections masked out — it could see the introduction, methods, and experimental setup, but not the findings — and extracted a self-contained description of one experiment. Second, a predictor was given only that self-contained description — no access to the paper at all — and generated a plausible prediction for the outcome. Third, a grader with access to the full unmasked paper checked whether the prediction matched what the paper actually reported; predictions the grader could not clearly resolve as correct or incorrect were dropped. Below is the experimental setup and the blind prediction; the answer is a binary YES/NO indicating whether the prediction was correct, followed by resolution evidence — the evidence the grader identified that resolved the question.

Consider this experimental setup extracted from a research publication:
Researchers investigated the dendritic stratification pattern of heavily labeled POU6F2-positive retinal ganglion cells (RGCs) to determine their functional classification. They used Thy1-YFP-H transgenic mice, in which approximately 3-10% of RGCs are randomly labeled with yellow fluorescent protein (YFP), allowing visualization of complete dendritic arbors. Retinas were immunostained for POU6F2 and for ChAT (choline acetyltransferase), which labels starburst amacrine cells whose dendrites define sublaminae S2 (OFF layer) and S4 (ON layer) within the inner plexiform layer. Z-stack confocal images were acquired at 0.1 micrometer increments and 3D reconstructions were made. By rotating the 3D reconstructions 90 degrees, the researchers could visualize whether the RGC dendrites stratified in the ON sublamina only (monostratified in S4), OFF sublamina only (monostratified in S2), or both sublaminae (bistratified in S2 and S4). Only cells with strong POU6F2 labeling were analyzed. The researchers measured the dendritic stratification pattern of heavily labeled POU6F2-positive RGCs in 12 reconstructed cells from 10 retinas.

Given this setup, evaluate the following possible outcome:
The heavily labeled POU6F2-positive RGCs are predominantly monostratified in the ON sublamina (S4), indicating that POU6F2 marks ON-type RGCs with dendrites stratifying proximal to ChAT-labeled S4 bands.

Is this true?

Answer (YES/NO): NO